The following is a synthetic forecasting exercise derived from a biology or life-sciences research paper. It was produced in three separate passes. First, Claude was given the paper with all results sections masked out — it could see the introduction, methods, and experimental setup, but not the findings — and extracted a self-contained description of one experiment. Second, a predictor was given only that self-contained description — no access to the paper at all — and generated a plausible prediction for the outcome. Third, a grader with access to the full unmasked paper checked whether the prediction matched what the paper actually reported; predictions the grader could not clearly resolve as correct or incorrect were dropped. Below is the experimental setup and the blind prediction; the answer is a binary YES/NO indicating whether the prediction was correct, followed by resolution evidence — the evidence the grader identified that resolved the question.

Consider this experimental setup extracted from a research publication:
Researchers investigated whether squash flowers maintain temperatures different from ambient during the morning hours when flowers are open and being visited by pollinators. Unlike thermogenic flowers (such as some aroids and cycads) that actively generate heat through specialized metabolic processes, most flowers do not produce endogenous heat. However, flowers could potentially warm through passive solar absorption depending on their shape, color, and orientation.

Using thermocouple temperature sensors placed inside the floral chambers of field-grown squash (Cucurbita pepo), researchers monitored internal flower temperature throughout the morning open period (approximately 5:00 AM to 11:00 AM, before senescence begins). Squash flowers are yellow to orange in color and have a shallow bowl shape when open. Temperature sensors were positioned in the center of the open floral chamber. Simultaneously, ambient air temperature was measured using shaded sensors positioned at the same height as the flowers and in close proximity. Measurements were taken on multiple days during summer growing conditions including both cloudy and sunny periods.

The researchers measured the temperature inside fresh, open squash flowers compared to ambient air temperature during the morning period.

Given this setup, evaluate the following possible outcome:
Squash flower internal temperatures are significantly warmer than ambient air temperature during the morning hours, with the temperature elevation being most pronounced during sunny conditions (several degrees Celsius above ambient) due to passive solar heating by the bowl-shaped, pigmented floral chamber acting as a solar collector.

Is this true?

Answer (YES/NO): NO